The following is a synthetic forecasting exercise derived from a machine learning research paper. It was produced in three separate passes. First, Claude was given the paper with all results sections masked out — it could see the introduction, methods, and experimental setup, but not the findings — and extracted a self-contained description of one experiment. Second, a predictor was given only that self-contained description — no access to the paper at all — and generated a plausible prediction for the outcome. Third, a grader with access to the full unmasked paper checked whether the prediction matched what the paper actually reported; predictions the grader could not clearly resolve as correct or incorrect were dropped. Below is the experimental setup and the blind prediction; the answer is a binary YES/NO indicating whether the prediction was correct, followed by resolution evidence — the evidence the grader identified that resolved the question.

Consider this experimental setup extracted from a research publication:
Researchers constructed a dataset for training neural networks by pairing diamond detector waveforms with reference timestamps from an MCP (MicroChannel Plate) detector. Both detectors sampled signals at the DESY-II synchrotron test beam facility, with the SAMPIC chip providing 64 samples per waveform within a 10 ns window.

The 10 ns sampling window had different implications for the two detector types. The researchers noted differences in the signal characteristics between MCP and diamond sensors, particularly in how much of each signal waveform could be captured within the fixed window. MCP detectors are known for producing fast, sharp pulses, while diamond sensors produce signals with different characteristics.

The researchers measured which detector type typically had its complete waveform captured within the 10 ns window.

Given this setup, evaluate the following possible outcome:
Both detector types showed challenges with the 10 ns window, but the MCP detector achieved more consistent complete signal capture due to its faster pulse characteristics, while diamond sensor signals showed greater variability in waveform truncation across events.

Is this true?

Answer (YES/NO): NO